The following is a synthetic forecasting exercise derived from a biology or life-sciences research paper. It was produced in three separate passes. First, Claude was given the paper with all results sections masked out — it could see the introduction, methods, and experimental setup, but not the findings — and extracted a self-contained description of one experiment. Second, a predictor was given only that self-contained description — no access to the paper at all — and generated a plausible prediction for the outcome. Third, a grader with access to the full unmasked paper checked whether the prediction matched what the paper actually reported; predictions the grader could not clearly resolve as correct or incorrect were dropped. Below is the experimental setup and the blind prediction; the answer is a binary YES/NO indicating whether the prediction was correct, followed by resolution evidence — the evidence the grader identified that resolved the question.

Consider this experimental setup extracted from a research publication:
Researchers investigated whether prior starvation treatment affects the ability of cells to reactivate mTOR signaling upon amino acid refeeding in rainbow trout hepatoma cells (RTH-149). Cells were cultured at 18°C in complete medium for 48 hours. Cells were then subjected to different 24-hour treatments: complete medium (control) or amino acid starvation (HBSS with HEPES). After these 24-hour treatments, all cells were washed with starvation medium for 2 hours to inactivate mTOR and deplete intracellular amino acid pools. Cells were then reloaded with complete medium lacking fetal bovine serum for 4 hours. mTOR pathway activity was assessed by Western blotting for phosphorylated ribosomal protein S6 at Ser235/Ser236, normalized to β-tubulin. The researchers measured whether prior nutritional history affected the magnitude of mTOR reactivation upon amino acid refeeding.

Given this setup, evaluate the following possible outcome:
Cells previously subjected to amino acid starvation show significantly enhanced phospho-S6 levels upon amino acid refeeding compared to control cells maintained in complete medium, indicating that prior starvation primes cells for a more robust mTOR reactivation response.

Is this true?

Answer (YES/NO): YES